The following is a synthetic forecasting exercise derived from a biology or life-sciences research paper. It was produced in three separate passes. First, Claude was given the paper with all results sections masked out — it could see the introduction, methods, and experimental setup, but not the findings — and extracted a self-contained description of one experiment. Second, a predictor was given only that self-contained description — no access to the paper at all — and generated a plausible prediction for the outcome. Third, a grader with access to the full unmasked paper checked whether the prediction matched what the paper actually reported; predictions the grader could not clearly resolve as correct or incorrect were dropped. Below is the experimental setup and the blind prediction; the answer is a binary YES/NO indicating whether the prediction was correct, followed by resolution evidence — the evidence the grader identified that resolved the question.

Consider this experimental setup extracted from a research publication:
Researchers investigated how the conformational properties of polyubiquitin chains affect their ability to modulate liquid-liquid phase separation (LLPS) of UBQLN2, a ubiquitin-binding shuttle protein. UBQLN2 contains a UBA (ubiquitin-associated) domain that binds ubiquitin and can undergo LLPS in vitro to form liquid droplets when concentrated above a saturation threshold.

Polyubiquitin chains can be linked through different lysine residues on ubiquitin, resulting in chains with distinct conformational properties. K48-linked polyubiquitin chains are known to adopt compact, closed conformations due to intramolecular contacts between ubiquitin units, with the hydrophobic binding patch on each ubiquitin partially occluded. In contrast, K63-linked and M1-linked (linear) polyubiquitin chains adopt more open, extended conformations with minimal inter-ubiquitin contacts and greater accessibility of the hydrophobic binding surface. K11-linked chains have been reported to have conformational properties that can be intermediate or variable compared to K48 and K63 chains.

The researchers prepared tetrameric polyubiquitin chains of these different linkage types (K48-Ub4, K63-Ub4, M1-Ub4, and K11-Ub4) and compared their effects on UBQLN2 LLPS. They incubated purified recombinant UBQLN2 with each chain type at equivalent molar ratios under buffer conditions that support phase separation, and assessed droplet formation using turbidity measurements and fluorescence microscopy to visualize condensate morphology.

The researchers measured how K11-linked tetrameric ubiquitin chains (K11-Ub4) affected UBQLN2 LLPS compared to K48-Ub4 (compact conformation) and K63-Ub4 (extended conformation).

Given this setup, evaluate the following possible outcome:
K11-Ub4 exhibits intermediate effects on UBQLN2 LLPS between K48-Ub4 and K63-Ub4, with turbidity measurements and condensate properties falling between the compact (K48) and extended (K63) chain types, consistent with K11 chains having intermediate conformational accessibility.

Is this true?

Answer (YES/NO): NO